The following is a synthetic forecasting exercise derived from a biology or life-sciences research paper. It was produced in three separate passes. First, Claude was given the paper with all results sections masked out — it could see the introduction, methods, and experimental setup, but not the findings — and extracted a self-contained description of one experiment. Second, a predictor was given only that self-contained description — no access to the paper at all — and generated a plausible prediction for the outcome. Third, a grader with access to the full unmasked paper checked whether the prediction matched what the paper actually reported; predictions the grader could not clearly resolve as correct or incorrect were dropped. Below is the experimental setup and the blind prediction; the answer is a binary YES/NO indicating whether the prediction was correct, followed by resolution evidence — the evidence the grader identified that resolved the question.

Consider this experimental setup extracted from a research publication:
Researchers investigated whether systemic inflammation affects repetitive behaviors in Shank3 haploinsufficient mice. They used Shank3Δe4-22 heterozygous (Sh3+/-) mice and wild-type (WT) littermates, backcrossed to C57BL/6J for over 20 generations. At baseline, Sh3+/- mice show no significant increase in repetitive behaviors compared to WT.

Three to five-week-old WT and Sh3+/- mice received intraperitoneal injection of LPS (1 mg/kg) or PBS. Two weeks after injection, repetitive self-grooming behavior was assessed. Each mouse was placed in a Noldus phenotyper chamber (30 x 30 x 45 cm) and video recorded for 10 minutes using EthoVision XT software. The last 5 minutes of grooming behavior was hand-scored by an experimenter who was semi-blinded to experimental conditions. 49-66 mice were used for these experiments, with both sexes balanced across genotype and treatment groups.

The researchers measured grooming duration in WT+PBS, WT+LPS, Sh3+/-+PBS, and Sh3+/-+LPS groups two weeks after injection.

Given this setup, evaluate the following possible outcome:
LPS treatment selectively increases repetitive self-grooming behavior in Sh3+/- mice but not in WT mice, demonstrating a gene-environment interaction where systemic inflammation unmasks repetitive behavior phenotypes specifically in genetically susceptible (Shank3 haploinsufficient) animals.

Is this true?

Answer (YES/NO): YES